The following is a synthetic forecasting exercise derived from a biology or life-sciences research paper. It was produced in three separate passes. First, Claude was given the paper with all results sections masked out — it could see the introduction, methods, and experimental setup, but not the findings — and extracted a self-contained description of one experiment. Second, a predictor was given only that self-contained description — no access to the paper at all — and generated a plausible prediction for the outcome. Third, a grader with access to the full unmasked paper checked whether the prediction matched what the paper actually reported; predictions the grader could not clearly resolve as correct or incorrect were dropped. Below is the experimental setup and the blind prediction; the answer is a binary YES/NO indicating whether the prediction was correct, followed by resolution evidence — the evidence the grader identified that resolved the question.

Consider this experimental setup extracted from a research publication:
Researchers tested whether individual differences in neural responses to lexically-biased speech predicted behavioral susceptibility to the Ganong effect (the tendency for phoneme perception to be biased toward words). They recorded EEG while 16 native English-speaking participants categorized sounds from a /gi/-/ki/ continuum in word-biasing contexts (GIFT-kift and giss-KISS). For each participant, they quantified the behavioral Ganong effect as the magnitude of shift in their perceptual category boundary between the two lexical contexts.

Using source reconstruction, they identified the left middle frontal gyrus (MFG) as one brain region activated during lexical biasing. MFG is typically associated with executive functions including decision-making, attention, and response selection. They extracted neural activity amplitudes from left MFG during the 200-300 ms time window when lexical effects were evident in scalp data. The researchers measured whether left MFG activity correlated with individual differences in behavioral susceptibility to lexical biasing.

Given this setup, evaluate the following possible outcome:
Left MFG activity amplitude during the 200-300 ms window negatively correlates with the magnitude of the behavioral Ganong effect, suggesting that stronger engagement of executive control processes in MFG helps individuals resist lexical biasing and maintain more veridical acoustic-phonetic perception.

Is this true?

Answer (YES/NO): NO